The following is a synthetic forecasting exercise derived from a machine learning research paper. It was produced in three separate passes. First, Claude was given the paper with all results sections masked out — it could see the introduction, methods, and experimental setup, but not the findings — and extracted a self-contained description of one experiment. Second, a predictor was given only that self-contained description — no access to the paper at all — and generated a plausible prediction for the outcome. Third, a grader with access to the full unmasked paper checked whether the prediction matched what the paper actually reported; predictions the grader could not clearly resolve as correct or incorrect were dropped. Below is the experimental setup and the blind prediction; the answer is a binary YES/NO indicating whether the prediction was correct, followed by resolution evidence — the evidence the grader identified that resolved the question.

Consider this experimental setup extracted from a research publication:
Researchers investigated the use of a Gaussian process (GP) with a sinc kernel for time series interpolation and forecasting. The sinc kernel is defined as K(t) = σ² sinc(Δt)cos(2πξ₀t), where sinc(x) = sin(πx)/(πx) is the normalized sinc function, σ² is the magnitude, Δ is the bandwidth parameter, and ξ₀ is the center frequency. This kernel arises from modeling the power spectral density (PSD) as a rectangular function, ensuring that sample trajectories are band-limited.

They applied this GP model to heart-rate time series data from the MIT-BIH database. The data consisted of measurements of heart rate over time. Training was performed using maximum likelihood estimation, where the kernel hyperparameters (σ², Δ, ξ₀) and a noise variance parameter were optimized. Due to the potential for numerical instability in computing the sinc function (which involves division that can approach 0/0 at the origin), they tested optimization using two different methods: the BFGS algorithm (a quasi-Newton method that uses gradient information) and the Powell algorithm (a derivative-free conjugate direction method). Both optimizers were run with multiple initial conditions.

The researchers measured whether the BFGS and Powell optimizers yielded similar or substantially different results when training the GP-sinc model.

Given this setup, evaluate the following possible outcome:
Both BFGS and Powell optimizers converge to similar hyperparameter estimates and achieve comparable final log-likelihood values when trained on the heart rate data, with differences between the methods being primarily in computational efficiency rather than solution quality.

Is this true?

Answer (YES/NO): YES